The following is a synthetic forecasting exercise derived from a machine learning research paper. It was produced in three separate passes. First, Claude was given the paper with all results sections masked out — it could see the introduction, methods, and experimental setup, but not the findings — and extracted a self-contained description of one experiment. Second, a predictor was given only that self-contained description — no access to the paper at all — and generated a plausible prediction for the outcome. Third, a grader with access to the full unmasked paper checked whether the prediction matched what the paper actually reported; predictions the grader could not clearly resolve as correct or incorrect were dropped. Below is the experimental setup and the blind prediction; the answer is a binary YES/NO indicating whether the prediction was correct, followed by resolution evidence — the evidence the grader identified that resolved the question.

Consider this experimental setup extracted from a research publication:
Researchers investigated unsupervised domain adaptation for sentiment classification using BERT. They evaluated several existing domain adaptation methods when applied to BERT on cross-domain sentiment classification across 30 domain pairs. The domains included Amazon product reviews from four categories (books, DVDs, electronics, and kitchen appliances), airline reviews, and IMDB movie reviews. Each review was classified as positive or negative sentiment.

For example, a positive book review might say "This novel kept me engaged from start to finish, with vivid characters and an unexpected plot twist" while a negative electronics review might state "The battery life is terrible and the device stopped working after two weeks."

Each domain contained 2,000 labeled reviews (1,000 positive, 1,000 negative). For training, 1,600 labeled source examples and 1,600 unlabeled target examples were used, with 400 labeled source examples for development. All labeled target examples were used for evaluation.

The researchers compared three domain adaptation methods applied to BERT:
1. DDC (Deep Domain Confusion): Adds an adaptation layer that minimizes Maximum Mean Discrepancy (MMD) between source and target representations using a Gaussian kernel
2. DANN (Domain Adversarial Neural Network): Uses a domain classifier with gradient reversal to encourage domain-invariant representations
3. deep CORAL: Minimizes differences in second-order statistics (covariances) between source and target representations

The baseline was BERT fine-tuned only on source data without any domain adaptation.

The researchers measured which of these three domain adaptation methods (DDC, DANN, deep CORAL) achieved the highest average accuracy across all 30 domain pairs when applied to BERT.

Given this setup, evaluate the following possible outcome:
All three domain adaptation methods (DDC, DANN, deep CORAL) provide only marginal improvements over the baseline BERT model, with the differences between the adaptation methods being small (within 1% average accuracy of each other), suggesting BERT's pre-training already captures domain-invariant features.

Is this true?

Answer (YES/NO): NO